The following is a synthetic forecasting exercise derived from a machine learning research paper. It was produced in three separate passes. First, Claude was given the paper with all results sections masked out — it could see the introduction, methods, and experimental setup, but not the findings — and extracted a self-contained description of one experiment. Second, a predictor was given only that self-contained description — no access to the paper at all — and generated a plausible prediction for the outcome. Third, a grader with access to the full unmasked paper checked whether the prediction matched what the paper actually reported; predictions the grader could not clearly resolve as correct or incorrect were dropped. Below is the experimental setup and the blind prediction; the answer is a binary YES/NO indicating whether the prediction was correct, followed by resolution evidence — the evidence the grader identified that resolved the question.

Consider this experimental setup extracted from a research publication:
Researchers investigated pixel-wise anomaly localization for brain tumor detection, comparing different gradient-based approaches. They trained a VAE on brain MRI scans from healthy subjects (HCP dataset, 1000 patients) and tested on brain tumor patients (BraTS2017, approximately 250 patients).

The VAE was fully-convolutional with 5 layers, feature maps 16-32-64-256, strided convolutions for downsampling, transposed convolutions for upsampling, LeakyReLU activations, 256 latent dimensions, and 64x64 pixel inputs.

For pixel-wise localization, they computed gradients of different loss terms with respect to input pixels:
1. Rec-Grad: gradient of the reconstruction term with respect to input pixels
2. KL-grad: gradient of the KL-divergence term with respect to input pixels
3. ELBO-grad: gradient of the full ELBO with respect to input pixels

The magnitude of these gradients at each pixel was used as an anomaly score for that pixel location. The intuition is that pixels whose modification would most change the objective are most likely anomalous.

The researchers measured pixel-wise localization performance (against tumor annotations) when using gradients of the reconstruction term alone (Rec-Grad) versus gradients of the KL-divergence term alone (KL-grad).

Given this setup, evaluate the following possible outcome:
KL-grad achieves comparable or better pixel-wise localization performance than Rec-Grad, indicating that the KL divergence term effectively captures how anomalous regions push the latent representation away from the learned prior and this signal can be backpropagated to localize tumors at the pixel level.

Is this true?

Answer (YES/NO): YES